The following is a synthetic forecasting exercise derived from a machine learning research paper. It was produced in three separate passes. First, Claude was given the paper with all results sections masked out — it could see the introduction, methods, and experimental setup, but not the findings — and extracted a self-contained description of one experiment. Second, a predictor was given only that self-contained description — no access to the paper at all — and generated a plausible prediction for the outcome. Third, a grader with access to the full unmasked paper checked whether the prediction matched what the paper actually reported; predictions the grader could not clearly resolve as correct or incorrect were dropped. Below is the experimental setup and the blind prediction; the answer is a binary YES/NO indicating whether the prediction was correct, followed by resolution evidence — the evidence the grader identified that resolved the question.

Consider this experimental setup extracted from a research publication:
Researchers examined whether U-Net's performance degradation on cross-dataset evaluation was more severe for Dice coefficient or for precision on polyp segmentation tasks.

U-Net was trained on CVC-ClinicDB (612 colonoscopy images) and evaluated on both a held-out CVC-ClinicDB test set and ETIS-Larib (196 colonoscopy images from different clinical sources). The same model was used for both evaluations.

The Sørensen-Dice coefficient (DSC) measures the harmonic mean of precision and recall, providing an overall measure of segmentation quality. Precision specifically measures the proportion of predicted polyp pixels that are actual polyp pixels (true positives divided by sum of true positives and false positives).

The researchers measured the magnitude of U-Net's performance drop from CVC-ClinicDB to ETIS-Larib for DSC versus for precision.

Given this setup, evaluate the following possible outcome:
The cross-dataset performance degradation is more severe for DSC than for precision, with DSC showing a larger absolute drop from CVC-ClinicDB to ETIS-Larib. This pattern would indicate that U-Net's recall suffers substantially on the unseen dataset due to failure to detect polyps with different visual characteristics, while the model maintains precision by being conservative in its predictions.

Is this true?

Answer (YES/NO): NO